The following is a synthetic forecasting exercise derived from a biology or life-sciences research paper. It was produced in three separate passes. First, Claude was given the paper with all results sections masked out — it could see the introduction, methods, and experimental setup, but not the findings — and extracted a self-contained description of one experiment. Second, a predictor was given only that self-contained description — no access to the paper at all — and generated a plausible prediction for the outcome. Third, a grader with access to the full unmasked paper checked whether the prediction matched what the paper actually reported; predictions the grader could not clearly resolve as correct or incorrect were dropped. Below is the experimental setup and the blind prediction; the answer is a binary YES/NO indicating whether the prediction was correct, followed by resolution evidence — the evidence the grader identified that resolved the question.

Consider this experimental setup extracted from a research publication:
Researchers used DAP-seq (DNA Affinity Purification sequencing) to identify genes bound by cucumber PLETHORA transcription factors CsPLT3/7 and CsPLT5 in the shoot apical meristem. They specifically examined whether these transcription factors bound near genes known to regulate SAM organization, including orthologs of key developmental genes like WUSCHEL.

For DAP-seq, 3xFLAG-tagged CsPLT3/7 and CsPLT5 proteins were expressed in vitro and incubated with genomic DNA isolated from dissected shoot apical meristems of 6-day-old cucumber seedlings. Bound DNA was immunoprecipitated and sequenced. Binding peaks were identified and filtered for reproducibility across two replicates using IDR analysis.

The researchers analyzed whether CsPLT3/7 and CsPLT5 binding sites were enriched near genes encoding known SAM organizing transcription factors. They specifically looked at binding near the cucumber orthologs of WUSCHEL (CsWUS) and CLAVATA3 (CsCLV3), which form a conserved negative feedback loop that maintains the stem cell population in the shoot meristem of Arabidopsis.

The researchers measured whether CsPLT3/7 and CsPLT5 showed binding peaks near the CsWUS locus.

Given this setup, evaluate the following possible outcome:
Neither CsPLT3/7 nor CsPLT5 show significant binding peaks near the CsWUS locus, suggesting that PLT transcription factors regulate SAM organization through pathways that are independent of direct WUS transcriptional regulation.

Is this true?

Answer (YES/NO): NO